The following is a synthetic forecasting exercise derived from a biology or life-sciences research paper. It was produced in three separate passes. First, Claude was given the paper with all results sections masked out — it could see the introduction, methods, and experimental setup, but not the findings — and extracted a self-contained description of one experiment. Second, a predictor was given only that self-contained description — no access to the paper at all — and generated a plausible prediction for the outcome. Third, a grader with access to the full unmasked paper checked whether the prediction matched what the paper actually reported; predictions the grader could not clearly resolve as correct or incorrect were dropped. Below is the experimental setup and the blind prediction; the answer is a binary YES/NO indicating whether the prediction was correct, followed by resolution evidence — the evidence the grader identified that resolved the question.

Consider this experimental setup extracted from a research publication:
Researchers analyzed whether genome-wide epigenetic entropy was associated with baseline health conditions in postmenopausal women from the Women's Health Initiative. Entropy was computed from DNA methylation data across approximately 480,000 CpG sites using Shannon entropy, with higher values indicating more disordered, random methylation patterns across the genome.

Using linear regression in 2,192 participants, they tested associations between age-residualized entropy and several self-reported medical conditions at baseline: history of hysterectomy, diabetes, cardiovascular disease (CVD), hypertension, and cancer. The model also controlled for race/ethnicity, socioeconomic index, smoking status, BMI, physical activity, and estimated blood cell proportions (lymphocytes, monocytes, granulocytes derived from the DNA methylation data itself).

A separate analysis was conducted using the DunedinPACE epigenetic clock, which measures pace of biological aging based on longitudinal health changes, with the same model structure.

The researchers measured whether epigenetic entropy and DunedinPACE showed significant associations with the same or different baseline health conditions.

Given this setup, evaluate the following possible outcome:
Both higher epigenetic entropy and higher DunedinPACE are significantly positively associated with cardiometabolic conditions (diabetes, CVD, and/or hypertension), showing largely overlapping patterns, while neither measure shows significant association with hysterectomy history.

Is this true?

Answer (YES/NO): NO